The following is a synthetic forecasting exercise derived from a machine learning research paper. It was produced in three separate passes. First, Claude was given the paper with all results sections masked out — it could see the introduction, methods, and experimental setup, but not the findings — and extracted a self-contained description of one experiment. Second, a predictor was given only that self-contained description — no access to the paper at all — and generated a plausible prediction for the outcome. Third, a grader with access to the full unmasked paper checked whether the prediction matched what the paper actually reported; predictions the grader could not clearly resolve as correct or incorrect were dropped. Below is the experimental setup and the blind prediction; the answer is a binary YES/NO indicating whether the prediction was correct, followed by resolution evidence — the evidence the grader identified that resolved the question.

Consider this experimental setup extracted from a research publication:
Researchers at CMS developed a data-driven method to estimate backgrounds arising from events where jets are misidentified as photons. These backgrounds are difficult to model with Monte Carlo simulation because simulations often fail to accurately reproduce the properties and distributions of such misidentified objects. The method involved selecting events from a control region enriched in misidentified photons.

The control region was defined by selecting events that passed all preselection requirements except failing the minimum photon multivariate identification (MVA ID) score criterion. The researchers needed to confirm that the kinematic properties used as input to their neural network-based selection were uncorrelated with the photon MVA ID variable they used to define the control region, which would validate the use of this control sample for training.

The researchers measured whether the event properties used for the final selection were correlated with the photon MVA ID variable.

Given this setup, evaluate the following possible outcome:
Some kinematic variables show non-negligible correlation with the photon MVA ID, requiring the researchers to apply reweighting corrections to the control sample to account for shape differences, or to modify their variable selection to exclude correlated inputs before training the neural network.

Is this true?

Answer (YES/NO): NO